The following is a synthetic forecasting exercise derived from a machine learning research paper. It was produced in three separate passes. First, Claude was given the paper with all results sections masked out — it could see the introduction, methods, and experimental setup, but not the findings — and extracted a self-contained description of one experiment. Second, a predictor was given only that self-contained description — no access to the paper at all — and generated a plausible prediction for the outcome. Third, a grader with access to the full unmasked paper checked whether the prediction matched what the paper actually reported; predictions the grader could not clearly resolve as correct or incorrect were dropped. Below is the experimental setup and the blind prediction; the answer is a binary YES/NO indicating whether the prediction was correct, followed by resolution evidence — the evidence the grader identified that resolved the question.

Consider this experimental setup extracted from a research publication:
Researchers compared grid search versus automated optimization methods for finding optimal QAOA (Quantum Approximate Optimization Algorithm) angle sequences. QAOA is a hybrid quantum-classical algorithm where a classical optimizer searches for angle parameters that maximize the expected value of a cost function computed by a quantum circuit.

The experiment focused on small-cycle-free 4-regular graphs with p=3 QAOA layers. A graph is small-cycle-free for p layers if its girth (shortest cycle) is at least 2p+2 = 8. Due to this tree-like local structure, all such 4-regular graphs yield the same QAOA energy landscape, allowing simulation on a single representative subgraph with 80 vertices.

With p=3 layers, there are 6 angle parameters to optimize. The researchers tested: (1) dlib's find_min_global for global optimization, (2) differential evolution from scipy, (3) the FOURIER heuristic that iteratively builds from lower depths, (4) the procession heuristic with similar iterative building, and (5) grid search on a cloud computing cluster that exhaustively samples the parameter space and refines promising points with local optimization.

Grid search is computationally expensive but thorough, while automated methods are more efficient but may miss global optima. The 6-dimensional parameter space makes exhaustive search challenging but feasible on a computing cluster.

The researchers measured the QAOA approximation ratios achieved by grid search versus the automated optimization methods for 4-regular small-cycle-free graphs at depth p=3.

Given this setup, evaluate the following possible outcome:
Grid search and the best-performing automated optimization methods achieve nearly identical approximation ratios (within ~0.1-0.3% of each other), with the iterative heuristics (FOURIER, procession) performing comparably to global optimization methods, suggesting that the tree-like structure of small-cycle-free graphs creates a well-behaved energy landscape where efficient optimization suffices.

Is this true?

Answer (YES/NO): NO